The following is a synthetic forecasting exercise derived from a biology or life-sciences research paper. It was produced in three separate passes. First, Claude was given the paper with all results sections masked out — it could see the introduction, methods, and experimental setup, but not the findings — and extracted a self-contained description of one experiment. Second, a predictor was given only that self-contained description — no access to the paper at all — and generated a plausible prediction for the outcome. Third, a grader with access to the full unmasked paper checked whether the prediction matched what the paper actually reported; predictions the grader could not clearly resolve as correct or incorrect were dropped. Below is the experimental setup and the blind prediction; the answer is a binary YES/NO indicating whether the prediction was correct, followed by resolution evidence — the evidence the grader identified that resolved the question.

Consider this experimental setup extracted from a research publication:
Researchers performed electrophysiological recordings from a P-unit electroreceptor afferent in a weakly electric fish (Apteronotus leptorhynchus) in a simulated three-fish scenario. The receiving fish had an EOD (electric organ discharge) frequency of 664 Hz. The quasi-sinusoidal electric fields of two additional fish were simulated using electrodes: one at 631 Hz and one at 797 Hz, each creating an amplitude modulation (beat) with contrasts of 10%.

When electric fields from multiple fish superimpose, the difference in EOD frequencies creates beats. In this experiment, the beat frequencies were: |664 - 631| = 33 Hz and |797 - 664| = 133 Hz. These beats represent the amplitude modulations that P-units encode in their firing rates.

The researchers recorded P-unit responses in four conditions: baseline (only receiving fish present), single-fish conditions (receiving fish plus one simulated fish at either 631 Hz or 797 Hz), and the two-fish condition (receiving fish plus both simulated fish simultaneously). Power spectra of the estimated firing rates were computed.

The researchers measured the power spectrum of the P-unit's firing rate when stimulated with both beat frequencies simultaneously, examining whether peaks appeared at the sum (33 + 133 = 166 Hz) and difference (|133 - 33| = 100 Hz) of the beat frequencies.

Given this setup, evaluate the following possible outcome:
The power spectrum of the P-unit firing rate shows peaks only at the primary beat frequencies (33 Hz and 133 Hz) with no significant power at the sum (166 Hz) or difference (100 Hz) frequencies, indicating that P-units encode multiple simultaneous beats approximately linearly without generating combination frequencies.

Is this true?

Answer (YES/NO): NO